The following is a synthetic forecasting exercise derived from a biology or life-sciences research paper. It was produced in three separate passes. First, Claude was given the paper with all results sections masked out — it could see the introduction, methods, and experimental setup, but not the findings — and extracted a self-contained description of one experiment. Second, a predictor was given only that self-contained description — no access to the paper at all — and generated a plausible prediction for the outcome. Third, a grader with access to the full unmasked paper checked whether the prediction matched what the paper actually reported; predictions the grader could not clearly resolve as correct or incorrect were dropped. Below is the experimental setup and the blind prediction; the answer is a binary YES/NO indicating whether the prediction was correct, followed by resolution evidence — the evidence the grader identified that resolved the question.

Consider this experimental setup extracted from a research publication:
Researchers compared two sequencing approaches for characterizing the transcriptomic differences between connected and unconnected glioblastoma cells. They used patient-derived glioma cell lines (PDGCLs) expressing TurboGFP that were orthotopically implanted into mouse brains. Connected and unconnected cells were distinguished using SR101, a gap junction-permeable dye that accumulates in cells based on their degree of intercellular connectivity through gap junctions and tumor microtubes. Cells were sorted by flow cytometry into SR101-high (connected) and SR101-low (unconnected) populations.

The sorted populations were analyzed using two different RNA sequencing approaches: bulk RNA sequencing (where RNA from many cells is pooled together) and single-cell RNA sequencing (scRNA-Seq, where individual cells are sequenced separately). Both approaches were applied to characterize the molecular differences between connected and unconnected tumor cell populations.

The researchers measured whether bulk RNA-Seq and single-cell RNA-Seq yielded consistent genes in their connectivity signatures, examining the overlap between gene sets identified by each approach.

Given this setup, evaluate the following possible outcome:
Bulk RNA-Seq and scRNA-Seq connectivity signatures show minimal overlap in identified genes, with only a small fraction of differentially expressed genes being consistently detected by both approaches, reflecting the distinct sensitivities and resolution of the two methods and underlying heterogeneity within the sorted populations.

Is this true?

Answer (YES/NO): YES